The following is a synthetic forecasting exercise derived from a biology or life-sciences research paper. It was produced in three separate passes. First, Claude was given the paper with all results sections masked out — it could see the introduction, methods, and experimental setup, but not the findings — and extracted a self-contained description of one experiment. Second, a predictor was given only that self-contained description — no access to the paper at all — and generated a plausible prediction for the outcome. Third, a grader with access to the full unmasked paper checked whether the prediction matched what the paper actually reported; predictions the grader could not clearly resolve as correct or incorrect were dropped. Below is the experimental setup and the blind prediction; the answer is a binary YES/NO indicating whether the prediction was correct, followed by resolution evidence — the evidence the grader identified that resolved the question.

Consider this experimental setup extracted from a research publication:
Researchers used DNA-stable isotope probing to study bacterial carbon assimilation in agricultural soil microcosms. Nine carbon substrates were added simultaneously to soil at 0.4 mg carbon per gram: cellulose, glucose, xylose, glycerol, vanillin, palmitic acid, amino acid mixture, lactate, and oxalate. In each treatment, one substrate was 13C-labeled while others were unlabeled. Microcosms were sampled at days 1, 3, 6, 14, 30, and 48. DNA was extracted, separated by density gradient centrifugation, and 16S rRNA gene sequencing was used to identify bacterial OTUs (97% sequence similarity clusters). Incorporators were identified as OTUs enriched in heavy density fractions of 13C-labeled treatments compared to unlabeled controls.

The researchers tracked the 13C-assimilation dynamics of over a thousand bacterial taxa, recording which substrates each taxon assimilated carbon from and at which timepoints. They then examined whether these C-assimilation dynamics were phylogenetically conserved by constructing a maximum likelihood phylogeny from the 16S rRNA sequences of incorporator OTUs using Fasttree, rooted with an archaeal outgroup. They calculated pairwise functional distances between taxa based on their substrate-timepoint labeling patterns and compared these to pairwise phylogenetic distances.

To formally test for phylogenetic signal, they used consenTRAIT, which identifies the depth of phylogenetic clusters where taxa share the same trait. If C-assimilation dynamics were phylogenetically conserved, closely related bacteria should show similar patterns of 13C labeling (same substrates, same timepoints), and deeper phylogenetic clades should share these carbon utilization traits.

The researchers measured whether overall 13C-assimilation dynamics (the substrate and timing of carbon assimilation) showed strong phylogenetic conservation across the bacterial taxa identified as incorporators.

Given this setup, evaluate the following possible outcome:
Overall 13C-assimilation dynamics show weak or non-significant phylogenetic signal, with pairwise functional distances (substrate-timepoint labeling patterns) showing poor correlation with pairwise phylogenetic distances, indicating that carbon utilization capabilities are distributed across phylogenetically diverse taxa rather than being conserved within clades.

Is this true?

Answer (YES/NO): YES